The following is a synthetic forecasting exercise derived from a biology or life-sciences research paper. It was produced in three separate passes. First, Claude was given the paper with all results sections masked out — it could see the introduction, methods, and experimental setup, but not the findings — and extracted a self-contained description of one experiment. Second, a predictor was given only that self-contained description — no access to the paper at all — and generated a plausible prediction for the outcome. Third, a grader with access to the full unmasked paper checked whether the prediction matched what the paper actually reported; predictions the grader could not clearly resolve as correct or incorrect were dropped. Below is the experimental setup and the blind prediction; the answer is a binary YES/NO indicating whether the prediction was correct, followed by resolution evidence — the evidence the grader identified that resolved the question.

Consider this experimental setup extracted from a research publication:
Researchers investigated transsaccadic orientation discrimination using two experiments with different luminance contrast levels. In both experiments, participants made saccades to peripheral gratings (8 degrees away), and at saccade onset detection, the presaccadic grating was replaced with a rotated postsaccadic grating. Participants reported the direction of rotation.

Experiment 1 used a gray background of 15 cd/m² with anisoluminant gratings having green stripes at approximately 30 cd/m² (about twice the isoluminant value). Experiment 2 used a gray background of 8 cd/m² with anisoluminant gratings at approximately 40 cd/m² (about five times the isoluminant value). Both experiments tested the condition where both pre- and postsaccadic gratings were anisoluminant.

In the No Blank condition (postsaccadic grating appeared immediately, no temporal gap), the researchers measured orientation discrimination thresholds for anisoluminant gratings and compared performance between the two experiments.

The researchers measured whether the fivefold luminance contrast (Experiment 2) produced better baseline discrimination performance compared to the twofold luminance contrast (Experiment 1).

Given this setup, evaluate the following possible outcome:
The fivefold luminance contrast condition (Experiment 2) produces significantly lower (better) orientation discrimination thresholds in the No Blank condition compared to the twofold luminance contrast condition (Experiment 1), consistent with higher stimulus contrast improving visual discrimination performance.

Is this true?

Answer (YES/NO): NO